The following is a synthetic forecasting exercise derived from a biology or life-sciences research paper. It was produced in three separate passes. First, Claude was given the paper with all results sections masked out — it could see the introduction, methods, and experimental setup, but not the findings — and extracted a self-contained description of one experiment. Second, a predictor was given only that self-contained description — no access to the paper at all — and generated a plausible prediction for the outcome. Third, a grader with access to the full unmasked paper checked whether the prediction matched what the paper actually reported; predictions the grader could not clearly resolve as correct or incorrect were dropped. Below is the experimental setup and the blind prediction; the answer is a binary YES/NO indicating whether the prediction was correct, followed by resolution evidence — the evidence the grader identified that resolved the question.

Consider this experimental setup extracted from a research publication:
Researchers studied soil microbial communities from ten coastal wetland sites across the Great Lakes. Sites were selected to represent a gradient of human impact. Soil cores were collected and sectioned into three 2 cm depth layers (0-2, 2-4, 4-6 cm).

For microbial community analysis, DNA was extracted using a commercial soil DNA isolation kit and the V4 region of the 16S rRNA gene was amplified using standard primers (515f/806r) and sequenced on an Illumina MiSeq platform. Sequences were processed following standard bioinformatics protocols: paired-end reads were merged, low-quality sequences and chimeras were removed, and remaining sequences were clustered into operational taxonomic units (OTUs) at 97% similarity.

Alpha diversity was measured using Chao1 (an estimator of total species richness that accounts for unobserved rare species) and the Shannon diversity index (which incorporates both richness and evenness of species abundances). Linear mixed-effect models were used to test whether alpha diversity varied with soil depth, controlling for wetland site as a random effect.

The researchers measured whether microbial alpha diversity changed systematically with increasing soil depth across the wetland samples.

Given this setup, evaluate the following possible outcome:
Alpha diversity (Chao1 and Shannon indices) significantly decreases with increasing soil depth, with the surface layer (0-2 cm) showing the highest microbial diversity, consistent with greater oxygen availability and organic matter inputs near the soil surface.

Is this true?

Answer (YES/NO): NO